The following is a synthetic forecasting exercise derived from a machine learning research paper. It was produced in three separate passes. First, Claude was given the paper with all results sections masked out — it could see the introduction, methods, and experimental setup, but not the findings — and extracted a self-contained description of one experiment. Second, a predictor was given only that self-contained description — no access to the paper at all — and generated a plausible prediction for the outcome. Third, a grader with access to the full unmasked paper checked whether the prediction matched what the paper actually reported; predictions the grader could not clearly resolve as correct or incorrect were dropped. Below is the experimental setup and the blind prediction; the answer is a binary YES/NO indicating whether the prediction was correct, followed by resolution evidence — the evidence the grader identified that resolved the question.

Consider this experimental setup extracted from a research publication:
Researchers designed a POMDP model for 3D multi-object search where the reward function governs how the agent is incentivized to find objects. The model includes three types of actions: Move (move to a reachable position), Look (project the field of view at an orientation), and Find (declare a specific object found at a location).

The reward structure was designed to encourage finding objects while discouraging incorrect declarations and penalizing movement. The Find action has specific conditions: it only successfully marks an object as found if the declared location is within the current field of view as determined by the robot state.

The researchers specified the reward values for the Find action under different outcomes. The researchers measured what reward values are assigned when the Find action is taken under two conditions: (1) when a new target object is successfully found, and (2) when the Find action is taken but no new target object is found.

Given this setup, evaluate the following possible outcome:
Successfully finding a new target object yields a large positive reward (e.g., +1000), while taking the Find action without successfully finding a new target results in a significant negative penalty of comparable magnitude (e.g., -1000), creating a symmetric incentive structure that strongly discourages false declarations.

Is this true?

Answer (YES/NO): YES